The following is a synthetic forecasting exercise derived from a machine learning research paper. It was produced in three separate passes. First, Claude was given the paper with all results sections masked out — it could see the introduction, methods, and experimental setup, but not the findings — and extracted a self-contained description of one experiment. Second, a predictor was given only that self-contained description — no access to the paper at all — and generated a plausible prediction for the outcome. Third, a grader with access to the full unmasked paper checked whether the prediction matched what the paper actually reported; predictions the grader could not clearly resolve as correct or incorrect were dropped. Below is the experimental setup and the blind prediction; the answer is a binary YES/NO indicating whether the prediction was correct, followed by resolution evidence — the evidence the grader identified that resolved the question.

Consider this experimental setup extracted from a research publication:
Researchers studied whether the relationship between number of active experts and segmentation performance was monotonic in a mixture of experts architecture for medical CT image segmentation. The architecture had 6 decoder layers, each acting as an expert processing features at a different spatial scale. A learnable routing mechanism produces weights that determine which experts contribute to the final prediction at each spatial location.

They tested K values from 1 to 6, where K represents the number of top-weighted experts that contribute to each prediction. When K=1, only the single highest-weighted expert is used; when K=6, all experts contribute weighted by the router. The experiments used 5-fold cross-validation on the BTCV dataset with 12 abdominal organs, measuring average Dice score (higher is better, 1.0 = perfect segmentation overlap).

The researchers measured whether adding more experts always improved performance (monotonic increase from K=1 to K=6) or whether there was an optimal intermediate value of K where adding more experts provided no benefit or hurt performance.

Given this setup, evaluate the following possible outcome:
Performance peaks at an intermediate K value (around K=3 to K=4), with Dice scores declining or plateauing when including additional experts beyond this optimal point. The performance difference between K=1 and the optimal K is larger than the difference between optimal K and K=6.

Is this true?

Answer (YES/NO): NO